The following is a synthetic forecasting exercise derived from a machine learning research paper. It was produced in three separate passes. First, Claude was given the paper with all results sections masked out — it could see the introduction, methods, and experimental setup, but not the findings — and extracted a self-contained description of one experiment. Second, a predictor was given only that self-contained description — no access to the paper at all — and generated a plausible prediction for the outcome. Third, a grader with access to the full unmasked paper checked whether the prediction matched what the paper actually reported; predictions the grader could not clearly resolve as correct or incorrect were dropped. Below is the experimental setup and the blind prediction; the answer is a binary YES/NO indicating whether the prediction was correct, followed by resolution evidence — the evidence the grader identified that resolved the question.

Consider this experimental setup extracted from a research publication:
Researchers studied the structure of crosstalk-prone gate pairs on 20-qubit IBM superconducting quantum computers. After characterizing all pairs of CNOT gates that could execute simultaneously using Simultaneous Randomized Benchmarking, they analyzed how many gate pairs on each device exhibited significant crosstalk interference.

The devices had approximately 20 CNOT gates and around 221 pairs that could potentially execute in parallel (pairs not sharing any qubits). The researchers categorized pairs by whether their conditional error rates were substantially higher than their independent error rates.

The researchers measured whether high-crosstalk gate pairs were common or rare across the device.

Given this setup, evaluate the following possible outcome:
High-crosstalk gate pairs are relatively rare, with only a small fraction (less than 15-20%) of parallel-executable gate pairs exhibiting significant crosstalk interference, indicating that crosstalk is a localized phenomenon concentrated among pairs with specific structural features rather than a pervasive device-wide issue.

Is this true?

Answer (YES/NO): YES